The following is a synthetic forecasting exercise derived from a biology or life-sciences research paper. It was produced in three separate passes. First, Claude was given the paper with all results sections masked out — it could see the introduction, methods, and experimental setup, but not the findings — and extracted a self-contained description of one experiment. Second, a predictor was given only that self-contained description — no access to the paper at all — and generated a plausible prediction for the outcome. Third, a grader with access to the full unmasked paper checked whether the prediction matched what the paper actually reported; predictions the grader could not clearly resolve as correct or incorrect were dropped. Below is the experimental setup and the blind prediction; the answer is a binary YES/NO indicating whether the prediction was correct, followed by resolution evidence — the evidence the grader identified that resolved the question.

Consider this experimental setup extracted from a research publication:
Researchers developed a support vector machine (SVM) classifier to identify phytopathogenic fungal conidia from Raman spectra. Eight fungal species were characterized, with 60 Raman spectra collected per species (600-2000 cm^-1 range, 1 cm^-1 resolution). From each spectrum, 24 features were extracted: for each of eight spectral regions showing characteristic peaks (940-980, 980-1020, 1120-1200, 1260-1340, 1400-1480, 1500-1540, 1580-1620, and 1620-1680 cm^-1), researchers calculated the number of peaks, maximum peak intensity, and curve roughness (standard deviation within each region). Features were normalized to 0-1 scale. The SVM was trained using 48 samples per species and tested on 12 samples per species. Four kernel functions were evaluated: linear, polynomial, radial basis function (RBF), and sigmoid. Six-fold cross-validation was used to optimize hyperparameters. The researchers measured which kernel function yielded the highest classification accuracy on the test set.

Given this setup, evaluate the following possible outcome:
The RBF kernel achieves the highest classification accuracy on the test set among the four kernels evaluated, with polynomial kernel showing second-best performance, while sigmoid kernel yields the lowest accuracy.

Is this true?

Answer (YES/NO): NO